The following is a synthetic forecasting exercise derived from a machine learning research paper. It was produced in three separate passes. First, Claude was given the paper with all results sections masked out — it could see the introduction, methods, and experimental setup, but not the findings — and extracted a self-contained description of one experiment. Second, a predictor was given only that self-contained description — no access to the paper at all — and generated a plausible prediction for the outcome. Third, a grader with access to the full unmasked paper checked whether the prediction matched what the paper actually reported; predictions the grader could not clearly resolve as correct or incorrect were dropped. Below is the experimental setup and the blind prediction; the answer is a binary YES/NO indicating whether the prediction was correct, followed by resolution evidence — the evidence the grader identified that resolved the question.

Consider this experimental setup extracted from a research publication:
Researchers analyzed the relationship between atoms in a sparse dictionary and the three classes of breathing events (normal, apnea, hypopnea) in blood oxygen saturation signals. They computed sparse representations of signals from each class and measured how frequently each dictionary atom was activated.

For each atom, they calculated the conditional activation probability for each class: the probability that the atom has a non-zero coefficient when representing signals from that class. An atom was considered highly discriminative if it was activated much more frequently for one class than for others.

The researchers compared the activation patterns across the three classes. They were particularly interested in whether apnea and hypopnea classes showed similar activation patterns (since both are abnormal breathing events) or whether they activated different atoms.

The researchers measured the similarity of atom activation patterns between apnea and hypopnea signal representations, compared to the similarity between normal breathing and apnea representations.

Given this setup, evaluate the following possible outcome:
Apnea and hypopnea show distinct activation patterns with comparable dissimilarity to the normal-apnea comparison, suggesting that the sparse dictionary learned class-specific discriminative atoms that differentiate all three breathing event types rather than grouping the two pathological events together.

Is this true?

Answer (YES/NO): NO